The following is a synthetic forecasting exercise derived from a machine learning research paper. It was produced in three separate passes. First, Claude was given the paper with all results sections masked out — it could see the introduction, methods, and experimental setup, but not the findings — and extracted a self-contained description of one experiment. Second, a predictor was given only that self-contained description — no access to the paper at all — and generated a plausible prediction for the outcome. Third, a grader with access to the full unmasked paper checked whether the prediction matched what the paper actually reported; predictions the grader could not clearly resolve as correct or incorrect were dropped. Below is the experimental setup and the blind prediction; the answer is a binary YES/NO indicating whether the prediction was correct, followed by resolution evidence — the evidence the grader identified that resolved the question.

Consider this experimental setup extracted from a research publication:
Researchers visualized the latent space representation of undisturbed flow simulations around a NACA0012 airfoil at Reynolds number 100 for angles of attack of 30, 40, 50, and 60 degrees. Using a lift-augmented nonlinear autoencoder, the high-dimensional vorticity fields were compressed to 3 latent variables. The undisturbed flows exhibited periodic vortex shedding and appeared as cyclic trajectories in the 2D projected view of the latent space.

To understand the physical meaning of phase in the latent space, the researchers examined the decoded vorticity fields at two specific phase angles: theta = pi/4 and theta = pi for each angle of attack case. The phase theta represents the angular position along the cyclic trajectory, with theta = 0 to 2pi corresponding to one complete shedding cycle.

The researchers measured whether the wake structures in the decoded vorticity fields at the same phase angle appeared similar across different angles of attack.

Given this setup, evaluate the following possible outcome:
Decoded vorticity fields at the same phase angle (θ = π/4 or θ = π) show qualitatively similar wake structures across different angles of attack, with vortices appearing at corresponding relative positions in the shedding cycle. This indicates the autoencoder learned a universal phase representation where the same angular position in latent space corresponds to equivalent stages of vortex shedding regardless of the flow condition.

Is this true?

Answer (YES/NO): YES